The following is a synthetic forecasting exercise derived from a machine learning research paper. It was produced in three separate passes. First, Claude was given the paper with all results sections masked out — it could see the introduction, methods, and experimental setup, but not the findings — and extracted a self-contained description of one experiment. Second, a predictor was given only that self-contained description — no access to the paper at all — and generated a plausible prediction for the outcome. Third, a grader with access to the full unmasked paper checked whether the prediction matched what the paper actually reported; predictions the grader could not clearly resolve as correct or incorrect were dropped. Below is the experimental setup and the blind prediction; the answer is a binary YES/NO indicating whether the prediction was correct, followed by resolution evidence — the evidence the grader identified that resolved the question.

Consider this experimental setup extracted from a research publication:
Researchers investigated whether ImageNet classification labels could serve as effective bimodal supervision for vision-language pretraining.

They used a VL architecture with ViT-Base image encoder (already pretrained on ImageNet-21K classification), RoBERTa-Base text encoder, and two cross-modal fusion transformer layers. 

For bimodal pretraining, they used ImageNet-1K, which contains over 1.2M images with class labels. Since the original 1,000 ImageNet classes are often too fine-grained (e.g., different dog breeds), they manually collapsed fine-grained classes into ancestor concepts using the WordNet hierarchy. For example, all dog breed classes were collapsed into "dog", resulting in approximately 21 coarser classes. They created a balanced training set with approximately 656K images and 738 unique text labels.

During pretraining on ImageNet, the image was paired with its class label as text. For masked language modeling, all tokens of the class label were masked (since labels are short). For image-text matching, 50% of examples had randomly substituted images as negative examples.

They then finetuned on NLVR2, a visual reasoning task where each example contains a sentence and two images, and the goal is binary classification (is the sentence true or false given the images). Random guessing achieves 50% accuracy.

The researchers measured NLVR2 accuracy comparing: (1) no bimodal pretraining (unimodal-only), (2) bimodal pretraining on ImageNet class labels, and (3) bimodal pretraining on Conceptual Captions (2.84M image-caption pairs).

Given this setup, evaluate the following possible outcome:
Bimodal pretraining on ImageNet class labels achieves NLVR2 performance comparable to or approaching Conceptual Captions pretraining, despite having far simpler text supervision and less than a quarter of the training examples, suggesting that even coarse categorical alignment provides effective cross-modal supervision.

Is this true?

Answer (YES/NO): NO